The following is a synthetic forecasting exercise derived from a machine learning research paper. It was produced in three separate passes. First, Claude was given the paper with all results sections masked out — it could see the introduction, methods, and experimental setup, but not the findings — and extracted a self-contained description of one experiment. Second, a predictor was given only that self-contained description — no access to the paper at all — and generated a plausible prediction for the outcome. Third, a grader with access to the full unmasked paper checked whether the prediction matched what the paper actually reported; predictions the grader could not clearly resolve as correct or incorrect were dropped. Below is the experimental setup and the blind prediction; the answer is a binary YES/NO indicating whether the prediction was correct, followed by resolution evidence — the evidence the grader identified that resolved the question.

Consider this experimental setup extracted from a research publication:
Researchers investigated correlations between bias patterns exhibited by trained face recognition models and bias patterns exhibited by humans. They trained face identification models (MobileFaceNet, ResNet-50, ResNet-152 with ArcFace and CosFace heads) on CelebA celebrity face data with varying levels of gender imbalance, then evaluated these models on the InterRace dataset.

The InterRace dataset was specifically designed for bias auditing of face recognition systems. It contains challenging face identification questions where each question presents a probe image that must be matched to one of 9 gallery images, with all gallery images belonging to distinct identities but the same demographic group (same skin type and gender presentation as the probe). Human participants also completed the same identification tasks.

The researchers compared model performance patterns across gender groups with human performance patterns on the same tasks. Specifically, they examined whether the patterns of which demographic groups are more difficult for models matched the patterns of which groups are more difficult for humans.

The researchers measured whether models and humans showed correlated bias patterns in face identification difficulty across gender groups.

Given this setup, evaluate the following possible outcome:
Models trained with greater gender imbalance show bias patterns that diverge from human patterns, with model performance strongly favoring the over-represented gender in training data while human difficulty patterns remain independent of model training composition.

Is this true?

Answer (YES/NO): NO